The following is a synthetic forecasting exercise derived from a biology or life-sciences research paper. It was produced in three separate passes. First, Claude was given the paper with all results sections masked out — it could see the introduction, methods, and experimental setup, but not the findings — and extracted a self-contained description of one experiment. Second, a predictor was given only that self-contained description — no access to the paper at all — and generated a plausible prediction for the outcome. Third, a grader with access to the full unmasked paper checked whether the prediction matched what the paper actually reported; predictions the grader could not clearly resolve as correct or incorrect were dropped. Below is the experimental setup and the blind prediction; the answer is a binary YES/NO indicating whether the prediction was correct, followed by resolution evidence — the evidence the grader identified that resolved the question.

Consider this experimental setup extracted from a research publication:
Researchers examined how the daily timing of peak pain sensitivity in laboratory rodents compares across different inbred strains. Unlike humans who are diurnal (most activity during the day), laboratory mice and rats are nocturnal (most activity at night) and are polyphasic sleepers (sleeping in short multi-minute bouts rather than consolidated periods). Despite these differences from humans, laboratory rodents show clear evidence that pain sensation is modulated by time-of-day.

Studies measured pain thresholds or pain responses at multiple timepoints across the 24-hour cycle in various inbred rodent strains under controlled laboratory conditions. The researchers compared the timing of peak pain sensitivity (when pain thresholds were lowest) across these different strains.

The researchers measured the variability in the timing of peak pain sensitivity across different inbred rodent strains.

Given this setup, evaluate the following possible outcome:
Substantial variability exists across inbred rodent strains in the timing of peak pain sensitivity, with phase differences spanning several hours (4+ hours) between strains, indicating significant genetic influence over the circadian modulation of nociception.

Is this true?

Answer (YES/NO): YES